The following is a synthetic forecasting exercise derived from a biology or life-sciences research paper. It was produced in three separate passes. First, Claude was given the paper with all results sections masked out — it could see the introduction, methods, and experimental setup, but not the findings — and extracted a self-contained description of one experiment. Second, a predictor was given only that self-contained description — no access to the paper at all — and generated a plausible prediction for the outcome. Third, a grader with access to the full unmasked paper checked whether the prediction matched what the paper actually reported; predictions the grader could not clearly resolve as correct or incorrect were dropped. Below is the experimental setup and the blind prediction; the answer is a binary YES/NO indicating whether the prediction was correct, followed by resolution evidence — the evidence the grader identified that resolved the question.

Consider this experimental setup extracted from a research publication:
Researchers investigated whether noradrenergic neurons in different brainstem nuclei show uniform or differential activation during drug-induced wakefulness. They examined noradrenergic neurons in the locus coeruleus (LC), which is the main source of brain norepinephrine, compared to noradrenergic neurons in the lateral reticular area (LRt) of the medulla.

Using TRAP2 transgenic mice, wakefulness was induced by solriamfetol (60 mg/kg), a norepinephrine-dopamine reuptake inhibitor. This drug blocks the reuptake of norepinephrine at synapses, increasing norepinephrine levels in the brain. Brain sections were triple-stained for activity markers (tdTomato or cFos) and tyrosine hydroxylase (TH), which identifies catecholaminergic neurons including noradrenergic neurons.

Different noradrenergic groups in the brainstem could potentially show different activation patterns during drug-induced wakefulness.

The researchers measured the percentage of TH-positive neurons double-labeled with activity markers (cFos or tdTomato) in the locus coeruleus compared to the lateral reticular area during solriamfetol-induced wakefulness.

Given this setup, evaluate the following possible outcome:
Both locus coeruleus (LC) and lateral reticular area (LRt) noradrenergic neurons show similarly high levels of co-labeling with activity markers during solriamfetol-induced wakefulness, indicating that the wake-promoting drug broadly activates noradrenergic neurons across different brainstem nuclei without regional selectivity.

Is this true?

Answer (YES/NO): NO